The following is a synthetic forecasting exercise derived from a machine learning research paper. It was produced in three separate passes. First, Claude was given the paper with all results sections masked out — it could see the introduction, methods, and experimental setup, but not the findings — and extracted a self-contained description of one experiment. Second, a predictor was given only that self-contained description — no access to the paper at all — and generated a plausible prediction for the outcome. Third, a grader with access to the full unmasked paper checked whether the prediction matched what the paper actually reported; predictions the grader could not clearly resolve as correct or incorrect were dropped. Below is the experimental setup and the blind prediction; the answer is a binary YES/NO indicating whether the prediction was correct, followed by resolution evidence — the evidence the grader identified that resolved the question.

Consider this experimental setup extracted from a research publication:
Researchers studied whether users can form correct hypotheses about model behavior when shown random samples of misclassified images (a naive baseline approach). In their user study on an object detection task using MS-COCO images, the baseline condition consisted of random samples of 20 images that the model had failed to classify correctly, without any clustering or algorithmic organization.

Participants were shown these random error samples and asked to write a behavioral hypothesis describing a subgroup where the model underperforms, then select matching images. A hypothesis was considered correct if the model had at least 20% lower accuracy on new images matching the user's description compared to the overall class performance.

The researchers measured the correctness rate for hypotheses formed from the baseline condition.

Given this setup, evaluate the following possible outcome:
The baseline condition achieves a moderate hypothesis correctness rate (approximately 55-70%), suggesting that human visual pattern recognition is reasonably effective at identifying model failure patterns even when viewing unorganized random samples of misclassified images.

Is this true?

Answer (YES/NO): NO